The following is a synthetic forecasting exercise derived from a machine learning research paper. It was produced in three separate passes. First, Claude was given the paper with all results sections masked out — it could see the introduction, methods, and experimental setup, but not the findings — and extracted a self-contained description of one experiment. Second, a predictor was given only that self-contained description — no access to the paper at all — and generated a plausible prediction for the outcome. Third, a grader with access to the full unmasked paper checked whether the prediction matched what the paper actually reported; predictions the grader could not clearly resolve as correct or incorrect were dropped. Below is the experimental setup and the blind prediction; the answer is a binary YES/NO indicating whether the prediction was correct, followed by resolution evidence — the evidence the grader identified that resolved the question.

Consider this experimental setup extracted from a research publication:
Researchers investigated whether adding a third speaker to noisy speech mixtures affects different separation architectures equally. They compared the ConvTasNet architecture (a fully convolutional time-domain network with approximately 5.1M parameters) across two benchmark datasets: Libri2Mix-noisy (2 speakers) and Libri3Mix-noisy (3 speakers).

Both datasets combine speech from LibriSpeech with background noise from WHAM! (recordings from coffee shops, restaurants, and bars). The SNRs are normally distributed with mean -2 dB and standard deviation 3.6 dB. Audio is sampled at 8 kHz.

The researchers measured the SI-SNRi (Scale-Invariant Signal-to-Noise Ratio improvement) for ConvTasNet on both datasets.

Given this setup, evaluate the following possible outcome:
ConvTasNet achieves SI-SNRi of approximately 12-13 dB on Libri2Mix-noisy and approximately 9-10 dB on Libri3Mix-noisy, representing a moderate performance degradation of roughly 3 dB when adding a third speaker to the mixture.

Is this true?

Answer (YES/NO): NO